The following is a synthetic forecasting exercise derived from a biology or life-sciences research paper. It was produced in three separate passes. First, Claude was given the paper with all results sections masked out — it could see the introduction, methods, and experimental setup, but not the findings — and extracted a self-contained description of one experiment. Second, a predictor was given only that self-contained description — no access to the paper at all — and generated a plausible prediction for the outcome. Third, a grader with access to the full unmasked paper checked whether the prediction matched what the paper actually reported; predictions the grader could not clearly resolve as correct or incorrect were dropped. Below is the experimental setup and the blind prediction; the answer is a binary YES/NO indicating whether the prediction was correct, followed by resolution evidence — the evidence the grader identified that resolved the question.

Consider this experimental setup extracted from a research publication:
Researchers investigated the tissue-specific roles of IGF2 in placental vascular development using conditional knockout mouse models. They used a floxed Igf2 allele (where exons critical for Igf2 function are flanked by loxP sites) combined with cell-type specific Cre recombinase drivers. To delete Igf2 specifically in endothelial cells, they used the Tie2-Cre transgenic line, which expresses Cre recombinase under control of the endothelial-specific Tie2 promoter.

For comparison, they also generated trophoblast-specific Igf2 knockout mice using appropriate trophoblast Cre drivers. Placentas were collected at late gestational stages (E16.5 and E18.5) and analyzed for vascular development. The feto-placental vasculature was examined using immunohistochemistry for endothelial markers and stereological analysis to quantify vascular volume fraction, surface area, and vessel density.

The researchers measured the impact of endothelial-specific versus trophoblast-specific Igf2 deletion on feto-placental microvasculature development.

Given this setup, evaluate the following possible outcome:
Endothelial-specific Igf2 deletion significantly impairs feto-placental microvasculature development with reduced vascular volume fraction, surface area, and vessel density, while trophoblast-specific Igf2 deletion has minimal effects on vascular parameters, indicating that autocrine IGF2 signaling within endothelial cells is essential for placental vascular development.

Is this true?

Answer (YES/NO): NO